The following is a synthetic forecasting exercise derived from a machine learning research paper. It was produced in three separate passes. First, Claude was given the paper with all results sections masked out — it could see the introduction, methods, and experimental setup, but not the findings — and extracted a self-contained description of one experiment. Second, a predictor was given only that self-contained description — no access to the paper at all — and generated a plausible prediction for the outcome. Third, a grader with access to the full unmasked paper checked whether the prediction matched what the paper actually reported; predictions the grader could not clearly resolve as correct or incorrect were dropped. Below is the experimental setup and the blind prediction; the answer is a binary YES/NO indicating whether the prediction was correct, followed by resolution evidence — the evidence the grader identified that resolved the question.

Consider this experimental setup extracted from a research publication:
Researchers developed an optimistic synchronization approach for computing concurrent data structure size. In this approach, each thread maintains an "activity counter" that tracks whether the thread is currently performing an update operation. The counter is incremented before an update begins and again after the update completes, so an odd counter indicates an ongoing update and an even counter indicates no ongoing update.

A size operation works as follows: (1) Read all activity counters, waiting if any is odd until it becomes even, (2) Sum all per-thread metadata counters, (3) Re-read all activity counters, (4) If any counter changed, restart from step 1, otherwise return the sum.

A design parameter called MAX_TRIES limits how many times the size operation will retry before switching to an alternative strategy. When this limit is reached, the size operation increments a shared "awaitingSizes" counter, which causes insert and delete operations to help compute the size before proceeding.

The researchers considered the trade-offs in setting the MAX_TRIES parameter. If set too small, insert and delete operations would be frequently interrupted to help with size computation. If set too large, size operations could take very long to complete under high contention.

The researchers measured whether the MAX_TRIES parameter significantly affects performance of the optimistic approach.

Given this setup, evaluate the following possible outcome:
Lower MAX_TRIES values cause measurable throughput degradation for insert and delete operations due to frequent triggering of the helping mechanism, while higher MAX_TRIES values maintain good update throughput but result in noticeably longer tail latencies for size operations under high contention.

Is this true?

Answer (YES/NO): YES